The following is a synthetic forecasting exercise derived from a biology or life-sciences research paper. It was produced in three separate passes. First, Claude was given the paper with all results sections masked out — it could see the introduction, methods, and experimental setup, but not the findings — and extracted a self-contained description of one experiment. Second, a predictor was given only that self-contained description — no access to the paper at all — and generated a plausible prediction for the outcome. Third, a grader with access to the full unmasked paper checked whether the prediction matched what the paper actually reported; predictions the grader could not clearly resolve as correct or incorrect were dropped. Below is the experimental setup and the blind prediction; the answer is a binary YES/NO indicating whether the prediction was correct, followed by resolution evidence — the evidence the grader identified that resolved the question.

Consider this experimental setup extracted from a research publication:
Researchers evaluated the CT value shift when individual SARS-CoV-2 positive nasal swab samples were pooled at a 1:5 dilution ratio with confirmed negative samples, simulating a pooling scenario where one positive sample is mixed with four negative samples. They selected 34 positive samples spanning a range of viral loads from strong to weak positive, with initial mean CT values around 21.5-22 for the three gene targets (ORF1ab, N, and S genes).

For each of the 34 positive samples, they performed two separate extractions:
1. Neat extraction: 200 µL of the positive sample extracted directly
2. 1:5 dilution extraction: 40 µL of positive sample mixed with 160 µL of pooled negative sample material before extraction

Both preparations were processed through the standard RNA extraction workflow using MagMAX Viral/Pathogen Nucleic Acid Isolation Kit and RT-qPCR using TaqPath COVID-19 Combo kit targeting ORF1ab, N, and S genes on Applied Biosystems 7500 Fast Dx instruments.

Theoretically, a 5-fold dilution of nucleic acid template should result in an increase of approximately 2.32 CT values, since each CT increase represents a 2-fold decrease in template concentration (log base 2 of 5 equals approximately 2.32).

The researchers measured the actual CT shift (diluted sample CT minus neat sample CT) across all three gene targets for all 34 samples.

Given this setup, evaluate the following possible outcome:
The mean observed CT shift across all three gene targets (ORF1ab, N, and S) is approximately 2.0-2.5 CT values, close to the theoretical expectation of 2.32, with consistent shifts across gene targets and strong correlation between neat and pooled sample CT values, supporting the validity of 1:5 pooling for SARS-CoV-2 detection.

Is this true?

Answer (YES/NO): NO